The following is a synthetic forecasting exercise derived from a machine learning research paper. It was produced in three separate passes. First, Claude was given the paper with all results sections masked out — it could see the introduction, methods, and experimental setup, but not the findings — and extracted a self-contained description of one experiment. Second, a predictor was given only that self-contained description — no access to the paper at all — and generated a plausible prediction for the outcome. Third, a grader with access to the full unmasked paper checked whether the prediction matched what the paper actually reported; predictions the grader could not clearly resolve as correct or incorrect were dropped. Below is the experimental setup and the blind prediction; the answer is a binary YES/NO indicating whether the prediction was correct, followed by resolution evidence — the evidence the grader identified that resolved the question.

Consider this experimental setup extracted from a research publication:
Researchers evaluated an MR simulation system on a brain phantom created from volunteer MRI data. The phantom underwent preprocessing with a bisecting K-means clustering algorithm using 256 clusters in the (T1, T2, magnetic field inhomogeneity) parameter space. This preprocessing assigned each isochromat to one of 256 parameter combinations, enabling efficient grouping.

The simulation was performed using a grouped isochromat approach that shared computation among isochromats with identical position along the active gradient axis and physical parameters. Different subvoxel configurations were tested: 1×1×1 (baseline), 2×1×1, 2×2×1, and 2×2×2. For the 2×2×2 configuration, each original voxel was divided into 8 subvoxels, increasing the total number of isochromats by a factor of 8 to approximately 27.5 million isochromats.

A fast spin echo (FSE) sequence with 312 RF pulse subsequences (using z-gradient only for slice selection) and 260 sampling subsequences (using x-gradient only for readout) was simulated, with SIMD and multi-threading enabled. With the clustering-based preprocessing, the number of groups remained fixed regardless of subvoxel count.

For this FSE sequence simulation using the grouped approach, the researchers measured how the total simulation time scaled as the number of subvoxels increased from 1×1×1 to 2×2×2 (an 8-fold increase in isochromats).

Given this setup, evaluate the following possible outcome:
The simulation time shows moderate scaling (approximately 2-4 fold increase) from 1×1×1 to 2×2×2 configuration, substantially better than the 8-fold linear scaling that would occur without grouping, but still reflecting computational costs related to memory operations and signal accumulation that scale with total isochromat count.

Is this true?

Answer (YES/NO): NO